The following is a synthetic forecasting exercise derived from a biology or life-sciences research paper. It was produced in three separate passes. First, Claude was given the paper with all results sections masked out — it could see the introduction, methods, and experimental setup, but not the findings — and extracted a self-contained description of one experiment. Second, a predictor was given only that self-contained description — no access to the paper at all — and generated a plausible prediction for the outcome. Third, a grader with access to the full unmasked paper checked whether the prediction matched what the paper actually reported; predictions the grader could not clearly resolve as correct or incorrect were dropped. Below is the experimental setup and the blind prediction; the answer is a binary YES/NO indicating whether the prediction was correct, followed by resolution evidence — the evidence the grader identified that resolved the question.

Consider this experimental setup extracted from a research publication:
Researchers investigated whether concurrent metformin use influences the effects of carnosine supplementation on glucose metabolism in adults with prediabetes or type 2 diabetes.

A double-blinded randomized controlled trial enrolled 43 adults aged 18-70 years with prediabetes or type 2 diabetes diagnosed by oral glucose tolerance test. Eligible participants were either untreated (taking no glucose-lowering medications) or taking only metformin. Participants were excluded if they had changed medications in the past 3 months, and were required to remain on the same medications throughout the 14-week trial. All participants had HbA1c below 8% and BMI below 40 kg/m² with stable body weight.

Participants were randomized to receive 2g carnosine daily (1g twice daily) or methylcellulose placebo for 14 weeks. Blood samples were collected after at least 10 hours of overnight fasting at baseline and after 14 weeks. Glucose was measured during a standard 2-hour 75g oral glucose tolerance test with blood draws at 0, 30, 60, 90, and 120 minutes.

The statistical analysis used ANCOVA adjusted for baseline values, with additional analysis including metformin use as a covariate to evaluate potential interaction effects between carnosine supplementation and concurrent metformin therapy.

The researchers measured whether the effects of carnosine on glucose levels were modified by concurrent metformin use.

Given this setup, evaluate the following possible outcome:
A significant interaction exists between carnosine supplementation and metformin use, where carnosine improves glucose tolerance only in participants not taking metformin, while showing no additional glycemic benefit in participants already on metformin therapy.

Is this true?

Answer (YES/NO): NO